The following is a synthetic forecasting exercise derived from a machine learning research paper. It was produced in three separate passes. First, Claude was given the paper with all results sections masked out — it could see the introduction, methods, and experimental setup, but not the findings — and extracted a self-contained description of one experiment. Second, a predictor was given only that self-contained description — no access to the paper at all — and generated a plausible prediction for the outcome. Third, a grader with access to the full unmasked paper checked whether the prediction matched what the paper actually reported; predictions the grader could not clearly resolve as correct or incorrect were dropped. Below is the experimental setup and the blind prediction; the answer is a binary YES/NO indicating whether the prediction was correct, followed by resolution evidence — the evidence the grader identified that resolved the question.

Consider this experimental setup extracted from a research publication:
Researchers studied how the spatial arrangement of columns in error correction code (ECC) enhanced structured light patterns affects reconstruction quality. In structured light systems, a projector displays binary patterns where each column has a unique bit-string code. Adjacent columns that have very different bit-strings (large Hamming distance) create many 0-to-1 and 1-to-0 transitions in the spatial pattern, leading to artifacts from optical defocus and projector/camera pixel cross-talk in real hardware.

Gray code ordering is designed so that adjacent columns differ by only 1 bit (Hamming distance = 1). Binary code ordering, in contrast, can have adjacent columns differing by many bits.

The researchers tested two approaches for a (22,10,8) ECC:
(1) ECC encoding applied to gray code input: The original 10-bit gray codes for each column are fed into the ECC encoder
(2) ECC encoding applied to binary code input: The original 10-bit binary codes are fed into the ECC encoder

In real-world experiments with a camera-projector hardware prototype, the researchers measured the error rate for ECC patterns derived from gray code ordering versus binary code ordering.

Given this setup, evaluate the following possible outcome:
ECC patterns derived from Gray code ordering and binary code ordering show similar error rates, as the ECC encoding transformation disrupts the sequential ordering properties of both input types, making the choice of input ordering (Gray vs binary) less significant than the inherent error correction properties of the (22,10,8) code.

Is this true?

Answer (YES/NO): NO